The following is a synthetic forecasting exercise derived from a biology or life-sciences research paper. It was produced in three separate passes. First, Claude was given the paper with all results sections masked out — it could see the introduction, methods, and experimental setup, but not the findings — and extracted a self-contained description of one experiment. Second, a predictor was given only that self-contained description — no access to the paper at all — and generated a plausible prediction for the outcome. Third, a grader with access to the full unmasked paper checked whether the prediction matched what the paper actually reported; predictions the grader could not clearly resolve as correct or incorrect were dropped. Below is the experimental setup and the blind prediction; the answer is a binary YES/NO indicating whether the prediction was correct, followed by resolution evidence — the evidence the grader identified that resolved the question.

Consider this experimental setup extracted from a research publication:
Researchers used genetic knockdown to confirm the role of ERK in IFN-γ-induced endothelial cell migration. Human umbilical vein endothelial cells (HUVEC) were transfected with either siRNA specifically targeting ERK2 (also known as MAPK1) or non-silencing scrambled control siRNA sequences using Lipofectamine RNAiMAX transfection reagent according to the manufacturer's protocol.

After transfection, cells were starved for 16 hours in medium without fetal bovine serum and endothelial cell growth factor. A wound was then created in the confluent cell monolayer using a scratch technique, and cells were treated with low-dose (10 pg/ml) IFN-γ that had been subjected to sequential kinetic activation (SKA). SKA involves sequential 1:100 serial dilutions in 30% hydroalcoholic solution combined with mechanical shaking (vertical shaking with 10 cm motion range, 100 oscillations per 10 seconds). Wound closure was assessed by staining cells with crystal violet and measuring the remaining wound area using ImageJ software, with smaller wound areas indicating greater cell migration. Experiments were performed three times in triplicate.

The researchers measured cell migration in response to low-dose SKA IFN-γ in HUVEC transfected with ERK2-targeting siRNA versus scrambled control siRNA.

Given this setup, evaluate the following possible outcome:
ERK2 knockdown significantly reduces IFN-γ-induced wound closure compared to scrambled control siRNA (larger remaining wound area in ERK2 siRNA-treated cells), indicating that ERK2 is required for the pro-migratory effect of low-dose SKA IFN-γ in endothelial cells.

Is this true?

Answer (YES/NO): YES